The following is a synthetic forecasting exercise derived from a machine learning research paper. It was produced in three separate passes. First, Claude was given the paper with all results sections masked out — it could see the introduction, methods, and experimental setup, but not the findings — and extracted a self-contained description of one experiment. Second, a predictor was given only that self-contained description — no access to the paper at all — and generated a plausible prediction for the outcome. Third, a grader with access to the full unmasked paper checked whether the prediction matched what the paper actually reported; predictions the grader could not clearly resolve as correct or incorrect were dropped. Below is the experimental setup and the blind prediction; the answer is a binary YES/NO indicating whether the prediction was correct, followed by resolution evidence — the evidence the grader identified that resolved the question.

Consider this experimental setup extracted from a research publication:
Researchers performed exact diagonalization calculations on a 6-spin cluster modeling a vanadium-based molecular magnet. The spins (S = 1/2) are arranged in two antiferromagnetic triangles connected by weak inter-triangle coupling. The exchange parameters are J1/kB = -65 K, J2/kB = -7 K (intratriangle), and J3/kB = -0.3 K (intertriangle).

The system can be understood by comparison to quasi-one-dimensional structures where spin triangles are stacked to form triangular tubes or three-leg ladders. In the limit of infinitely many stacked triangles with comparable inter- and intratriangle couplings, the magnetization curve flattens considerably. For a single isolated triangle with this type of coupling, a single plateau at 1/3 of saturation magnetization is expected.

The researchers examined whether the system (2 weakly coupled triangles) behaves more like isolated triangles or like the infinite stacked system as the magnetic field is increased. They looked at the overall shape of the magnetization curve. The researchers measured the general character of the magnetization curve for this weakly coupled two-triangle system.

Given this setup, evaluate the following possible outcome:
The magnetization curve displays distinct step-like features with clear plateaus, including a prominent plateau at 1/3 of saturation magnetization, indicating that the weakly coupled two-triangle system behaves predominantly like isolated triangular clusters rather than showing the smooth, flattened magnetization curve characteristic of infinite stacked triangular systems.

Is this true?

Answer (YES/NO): YES